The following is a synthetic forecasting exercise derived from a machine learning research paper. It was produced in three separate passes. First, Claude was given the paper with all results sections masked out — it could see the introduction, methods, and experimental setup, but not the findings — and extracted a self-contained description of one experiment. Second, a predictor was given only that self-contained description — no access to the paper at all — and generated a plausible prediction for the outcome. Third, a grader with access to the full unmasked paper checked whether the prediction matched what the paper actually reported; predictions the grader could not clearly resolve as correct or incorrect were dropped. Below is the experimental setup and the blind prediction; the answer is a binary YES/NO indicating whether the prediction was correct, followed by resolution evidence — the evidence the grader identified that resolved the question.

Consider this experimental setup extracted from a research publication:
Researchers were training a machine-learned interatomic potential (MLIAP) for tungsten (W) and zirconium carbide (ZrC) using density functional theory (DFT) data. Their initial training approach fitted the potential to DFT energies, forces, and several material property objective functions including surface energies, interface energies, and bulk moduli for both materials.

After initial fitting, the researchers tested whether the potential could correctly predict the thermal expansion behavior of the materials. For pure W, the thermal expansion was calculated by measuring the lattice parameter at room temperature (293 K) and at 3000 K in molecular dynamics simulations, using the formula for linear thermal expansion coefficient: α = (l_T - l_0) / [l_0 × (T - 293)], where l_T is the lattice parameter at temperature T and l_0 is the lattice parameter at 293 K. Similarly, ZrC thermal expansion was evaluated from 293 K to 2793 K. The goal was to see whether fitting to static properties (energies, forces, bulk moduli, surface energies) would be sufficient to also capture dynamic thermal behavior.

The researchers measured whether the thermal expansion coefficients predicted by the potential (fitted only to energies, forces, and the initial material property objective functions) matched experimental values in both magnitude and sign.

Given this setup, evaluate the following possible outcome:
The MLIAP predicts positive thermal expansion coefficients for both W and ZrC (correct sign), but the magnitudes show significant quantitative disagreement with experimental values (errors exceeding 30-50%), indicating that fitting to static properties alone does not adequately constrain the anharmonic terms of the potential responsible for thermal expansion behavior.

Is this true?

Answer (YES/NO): NO